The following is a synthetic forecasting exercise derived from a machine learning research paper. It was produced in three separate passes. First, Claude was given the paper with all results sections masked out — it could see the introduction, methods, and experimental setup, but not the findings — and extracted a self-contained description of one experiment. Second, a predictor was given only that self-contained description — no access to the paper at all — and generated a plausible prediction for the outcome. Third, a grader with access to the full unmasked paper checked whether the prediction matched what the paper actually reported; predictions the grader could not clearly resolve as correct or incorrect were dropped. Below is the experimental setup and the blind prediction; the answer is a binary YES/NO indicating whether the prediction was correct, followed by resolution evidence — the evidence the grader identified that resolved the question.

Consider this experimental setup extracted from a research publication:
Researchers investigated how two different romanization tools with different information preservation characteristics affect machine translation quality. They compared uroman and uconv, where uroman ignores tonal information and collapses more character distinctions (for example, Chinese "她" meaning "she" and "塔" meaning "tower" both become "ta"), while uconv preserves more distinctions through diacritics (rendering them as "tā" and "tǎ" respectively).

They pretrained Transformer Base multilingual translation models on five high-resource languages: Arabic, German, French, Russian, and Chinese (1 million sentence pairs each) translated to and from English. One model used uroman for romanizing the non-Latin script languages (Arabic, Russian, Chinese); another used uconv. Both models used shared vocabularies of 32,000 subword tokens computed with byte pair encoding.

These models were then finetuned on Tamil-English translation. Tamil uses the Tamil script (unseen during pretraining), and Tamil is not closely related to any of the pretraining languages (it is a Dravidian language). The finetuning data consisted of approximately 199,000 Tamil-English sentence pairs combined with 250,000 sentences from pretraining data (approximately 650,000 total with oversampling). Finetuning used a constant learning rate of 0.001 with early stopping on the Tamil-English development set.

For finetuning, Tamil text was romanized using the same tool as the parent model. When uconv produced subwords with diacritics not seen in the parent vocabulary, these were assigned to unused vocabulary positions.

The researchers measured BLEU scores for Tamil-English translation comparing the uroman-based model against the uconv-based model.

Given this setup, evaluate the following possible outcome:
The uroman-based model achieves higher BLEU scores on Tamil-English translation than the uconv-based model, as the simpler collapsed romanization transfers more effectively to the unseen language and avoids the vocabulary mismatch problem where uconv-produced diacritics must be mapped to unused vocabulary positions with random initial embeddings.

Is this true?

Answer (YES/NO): NO